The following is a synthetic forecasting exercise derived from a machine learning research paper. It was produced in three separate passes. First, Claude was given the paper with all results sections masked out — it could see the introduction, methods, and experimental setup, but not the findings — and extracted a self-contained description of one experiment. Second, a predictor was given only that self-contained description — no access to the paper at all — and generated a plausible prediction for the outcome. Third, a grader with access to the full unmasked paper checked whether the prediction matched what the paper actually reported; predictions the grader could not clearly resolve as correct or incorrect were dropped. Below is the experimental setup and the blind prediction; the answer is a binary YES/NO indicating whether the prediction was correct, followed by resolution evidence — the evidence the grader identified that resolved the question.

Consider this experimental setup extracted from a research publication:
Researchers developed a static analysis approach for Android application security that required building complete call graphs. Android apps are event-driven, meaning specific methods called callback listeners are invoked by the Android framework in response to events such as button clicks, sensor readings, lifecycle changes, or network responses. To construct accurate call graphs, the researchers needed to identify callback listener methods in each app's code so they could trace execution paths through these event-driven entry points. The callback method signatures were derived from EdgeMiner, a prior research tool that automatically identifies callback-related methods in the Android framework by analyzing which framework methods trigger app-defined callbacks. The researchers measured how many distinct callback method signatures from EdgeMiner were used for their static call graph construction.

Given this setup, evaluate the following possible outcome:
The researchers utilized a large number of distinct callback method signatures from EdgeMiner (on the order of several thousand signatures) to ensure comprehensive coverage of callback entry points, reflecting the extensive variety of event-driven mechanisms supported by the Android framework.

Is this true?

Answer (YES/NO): YES